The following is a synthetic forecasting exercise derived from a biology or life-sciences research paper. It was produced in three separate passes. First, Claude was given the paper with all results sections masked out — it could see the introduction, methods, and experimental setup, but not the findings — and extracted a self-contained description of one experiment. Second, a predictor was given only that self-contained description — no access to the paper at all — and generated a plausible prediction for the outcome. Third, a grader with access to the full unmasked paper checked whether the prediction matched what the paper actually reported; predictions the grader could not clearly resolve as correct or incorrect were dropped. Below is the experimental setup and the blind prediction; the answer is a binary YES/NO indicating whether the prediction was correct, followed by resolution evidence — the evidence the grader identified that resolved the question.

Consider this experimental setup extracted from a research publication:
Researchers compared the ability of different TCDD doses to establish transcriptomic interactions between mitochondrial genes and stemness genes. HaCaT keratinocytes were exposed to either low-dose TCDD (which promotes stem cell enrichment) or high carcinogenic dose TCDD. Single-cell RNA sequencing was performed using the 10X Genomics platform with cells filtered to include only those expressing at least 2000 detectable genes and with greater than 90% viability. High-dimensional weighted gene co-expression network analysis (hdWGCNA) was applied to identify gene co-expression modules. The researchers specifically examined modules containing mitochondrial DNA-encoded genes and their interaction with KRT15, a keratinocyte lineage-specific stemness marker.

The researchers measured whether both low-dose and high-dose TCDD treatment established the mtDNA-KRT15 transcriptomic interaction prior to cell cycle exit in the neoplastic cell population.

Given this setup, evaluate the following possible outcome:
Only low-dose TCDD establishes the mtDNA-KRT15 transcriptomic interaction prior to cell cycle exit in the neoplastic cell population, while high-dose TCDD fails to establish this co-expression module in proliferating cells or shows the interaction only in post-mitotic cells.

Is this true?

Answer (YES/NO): YES